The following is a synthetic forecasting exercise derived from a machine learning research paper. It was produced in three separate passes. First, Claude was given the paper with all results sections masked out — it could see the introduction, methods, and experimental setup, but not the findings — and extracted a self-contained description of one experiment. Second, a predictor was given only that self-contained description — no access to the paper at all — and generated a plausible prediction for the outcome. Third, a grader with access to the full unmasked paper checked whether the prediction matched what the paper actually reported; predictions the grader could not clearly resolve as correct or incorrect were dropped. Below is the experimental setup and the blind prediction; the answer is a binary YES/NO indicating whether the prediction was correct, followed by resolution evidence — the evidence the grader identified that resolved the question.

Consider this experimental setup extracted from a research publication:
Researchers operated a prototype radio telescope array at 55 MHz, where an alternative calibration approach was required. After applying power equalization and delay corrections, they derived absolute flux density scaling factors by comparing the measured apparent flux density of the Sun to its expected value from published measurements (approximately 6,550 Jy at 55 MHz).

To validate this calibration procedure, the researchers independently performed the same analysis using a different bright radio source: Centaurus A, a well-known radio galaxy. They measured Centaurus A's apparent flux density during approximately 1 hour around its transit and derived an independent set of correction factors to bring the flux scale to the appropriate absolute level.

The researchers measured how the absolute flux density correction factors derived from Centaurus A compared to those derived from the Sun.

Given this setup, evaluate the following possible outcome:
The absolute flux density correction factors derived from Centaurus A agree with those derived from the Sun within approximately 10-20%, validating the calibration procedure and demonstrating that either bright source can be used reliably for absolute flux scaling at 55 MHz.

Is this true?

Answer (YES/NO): NO